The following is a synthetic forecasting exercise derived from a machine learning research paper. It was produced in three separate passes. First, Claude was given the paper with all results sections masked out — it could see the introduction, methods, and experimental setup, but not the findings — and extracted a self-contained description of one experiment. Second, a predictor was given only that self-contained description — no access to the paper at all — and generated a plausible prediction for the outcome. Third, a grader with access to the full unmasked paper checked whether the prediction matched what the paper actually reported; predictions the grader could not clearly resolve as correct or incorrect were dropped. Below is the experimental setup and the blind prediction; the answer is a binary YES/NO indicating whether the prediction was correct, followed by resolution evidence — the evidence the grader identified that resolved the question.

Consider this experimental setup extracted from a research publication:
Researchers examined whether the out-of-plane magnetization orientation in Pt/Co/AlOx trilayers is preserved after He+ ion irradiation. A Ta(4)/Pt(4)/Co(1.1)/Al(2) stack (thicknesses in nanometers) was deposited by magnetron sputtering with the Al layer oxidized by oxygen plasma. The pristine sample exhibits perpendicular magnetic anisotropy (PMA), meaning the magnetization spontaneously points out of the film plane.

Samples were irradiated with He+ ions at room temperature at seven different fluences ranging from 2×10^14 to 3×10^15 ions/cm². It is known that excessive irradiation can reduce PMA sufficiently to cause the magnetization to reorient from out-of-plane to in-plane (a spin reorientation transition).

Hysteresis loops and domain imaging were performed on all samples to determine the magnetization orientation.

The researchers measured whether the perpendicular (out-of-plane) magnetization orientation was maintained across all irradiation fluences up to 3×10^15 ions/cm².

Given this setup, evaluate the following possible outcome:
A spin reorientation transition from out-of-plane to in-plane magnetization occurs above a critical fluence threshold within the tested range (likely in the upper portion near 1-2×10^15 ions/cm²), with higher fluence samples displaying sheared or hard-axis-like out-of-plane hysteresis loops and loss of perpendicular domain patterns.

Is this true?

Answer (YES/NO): NO